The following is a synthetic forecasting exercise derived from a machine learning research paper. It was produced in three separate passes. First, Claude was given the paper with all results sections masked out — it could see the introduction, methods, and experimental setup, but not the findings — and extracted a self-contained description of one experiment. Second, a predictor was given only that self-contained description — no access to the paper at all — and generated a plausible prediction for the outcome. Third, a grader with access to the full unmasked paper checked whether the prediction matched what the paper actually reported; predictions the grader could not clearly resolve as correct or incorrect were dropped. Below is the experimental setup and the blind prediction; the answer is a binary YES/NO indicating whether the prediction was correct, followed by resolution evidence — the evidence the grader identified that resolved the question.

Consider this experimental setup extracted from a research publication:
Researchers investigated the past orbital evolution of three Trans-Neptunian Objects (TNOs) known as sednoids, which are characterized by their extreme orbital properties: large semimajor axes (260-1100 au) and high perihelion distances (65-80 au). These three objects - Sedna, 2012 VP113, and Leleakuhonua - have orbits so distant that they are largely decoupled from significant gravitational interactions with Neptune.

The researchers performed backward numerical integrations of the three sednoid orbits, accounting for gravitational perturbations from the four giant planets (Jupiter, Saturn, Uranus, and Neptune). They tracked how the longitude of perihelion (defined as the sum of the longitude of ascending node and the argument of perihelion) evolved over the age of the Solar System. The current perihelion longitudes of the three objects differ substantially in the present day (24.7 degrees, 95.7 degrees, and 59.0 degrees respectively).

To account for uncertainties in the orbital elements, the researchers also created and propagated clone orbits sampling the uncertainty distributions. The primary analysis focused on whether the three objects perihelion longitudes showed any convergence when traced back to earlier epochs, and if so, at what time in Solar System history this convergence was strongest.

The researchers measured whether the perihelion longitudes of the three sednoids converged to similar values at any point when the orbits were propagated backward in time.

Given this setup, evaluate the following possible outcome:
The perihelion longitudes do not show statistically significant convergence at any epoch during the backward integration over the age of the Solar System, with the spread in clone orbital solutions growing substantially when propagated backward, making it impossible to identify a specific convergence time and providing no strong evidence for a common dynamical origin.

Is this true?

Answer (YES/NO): NO